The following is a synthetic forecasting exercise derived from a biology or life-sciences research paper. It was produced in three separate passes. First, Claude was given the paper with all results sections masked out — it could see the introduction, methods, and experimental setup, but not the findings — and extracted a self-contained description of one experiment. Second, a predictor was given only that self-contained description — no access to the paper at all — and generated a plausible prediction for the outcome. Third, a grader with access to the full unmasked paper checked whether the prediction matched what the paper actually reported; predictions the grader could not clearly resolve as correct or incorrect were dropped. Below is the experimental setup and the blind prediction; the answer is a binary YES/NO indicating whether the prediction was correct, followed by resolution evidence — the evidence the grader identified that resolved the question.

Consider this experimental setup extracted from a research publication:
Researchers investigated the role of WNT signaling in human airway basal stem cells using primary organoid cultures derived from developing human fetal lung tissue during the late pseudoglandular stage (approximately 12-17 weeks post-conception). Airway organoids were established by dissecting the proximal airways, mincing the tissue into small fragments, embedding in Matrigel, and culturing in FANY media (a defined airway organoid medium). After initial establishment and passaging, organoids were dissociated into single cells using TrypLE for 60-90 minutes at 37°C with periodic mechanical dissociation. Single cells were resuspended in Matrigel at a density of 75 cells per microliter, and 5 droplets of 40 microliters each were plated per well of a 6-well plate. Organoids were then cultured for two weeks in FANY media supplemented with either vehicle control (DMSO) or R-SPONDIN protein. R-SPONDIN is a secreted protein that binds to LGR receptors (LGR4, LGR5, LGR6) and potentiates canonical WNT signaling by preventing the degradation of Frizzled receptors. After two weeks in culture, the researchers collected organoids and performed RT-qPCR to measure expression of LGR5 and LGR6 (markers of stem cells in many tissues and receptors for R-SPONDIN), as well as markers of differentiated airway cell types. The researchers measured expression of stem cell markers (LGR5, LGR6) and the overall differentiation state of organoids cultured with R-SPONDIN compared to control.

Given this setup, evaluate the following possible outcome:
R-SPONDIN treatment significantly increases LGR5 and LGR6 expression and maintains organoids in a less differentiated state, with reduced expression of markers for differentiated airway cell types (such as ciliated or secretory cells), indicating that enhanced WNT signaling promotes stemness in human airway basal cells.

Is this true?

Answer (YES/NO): YES